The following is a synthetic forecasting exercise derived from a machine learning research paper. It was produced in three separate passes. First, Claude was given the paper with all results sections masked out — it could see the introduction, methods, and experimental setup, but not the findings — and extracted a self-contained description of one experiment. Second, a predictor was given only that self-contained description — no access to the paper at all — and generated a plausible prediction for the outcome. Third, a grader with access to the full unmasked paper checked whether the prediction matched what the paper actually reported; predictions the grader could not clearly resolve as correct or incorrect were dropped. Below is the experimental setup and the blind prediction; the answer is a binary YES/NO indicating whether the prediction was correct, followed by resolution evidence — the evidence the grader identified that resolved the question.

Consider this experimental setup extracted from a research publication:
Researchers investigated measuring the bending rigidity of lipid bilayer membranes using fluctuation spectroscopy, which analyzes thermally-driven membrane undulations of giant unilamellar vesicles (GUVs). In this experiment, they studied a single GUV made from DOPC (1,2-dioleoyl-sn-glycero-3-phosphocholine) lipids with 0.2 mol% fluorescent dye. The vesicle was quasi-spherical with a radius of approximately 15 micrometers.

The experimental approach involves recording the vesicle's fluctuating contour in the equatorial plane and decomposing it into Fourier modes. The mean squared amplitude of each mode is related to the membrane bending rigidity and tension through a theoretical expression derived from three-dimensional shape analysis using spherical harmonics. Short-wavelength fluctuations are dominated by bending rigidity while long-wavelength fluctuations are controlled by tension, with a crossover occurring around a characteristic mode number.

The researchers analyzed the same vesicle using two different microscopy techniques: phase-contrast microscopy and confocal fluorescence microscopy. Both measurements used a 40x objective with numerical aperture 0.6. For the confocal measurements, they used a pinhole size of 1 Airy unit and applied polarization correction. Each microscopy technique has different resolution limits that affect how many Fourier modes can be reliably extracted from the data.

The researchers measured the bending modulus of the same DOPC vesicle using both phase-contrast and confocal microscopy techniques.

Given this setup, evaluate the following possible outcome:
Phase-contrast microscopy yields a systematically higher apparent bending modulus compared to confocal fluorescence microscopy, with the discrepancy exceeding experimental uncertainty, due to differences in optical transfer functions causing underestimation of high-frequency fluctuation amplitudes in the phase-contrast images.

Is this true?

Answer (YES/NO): NO